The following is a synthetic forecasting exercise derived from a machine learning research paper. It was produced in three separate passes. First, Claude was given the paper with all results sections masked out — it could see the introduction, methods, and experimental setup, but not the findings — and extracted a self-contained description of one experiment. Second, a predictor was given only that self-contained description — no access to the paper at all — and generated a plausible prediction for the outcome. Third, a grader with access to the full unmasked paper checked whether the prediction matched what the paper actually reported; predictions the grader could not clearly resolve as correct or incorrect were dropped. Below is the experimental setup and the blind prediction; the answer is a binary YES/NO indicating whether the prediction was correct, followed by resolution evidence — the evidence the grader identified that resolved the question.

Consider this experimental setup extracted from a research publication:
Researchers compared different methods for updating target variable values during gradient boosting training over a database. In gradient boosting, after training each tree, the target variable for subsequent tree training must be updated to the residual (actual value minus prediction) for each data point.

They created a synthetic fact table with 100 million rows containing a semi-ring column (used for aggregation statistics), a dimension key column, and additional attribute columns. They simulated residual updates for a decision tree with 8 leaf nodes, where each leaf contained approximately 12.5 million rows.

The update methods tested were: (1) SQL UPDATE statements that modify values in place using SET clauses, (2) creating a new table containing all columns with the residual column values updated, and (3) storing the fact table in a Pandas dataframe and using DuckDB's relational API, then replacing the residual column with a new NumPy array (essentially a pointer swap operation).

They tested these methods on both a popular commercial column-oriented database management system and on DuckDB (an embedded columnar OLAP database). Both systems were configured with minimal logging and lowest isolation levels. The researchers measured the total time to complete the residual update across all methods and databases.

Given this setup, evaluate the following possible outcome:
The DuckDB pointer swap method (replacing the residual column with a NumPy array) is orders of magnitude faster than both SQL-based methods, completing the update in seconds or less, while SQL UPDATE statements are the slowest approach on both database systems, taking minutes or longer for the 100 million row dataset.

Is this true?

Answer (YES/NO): NO